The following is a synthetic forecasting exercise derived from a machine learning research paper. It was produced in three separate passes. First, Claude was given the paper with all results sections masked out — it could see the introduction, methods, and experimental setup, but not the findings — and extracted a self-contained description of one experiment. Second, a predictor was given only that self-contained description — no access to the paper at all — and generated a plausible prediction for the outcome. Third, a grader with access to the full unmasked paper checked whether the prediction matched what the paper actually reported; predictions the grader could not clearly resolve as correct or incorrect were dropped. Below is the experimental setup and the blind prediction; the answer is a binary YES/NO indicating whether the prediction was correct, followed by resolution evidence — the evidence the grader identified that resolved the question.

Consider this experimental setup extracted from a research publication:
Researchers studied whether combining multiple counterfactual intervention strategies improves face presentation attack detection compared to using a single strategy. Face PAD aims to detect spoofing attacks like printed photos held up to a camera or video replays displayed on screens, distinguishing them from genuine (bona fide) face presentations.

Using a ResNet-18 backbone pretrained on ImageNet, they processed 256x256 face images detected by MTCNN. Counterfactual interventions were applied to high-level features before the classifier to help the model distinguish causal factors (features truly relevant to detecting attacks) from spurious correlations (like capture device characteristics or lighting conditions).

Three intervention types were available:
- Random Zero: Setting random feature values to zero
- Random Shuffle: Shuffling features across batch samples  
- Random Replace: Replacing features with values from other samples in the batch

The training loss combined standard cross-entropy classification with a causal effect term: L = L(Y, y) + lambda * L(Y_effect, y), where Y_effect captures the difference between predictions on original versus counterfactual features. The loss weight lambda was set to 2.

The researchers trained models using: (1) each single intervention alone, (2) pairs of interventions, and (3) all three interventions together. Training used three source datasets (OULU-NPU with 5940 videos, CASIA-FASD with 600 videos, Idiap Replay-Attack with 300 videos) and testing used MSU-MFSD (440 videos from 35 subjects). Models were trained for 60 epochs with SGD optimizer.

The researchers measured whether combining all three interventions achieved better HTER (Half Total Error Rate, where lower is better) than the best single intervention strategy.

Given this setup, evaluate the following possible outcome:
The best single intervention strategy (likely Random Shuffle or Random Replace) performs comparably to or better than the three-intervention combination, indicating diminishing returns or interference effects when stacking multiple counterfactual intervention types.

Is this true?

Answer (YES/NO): NO